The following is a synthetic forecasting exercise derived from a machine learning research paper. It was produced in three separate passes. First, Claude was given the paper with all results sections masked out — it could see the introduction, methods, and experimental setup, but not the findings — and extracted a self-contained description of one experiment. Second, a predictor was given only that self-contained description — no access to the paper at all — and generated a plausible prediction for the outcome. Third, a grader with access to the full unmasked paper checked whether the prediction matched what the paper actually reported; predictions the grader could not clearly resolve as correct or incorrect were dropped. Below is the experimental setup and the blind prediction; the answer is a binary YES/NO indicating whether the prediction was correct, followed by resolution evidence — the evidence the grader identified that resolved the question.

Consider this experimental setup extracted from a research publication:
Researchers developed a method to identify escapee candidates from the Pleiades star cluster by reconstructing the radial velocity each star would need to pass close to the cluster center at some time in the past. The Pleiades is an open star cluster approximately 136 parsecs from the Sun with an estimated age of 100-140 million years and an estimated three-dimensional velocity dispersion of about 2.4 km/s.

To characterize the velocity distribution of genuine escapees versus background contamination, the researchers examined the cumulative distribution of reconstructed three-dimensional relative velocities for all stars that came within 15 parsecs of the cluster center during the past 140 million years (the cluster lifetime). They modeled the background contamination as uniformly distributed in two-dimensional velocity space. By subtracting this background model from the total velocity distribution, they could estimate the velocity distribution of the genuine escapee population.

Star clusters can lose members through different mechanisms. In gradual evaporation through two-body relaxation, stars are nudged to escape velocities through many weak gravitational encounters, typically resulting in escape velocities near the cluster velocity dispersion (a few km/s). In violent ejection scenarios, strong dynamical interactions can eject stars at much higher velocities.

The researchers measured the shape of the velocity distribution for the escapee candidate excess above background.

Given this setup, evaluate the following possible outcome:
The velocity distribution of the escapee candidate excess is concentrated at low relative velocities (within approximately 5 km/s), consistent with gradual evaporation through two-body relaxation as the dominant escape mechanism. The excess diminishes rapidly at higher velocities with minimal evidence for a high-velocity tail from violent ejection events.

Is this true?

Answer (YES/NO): YES